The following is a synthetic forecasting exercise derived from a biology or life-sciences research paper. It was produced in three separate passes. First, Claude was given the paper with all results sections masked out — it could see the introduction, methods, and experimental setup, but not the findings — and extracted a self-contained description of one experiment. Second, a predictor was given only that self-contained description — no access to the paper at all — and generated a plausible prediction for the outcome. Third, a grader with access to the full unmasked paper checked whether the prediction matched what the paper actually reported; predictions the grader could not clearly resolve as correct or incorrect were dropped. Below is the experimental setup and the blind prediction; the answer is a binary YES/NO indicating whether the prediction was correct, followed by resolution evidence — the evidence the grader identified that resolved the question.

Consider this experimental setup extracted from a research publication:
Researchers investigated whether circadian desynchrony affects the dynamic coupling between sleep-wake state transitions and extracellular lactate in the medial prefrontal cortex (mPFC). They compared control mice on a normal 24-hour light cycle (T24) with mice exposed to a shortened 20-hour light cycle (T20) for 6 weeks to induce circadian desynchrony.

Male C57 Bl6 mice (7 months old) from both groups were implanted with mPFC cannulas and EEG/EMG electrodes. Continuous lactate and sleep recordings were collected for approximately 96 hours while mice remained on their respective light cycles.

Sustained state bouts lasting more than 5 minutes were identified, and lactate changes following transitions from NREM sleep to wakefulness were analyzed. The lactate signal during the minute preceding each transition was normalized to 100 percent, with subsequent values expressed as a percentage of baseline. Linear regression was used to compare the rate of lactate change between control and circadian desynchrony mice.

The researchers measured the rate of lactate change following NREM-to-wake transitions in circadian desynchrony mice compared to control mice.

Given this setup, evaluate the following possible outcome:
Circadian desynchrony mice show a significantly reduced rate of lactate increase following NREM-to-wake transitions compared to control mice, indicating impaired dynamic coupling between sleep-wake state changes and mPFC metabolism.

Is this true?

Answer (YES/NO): YES